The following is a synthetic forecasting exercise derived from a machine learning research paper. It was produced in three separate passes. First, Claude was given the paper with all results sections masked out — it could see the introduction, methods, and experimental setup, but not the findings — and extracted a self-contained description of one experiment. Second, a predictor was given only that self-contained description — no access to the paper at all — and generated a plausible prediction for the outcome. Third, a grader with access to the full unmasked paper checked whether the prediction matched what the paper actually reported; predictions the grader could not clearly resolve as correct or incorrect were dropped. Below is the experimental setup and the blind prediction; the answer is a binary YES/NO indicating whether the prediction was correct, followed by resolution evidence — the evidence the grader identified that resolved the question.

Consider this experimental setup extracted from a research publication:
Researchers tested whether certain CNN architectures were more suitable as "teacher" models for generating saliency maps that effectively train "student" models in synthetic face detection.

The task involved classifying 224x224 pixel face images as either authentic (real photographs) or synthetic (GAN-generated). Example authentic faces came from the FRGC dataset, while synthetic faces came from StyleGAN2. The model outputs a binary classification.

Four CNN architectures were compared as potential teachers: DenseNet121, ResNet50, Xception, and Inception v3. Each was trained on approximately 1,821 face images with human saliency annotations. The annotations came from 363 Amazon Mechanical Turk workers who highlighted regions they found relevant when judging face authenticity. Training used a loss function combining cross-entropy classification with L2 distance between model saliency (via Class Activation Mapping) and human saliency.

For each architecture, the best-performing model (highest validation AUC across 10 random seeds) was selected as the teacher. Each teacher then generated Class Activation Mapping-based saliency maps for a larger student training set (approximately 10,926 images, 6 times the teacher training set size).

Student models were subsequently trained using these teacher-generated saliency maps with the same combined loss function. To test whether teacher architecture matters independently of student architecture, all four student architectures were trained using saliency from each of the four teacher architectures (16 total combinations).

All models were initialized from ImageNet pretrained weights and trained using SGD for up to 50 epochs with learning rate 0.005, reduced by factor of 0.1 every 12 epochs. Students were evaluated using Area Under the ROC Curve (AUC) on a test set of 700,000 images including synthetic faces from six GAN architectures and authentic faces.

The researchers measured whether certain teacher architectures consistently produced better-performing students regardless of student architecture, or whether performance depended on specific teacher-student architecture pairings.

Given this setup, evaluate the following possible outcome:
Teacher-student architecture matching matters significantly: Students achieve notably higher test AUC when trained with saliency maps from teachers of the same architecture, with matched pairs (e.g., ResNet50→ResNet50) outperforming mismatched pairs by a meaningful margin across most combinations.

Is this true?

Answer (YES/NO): NO